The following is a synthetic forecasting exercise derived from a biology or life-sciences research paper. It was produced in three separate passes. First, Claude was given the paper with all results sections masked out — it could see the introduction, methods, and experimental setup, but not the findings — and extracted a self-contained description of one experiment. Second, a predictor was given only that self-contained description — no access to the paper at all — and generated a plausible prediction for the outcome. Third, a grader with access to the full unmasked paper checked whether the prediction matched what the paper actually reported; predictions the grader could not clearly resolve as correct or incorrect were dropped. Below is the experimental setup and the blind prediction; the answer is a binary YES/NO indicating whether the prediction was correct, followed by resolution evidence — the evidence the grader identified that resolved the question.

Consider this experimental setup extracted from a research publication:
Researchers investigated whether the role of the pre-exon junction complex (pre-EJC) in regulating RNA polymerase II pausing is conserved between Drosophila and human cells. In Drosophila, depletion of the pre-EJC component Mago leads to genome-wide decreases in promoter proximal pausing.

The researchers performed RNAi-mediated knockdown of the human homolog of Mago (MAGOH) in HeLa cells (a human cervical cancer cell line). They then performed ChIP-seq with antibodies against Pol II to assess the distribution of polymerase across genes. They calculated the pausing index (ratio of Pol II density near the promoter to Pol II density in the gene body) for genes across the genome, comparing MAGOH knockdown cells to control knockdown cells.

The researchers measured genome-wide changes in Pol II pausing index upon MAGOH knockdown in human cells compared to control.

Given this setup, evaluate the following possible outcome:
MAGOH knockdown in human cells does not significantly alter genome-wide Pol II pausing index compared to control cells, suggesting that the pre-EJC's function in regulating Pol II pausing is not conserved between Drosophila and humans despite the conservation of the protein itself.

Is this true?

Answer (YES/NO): NO